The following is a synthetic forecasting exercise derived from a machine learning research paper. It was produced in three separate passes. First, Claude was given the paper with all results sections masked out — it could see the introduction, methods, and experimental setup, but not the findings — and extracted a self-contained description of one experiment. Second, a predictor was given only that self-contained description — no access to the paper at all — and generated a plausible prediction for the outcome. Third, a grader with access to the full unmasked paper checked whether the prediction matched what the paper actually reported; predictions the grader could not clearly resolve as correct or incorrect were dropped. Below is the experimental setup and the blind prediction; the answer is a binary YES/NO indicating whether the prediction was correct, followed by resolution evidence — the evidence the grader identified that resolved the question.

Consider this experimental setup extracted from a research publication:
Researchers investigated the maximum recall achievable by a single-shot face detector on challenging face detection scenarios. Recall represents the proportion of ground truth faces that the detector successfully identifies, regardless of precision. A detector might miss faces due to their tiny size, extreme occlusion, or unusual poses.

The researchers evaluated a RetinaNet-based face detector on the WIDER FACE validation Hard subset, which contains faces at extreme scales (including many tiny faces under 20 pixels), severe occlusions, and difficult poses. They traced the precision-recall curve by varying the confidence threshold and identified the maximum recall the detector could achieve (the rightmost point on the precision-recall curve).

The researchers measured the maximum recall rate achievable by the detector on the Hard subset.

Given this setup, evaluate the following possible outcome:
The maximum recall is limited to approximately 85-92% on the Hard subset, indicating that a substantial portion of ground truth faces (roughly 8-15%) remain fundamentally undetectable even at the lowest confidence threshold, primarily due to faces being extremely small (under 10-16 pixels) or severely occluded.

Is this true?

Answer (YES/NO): NO